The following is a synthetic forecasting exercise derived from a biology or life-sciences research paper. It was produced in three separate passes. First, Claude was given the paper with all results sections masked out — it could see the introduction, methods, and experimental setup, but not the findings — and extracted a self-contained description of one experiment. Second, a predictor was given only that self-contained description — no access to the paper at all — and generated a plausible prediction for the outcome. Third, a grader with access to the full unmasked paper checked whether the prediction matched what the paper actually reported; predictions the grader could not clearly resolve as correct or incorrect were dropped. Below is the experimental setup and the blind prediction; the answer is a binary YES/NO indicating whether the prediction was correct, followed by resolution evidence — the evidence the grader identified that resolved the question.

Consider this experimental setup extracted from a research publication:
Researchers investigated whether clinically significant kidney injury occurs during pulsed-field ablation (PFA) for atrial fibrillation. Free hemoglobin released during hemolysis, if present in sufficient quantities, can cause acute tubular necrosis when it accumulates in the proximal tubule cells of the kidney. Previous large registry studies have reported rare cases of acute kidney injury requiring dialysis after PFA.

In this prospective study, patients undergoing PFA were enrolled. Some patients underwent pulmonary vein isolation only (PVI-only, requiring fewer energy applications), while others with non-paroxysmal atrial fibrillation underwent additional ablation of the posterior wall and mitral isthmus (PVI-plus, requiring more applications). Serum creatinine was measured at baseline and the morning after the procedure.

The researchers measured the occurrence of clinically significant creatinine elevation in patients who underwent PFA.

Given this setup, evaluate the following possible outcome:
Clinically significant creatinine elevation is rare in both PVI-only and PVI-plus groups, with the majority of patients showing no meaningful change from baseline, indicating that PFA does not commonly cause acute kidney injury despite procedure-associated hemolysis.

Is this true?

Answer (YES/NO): YES